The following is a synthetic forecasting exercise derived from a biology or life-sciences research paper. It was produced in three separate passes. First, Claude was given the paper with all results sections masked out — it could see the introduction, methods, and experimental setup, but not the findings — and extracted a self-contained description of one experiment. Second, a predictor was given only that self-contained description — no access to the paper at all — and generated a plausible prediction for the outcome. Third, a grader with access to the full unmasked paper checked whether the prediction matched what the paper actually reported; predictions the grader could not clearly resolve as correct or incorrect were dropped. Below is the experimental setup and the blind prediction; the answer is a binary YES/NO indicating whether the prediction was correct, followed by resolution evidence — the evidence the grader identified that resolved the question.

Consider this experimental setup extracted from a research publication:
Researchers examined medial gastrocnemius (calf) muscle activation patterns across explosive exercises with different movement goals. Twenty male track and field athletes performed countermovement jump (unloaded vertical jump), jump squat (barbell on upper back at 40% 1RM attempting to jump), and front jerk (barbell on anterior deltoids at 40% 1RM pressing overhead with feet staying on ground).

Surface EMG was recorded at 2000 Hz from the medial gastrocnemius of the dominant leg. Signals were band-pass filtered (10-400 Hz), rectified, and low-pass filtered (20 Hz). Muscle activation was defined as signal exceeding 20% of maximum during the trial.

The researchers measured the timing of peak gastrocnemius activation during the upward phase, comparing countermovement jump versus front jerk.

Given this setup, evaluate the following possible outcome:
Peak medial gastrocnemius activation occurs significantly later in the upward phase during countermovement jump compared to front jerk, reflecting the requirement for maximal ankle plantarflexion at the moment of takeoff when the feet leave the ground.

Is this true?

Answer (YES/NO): NO